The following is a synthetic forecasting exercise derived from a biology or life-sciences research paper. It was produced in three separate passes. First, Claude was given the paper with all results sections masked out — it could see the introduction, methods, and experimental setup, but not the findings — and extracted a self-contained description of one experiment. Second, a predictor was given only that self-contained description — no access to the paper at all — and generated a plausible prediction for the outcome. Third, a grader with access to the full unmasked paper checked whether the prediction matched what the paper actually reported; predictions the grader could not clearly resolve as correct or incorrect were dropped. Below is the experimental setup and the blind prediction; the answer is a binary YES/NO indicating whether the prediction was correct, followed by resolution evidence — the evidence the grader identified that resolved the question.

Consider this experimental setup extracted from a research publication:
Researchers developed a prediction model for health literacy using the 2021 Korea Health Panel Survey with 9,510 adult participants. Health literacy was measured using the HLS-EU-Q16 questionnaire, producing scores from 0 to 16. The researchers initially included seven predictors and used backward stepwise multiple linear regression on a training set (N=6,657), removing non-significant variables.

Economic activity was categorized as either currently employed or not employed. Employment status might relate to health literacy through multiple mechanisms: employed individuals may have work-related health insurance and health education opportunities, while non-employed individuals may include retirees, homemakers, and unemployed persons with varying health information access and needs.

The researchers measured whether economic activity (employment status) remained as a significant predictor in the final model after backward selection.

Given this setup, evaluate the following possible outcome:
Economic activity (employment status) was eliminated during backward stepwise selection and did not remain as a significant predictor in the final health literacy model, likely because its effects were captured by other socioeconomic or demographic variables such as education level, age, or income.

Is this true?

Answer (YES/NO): YES